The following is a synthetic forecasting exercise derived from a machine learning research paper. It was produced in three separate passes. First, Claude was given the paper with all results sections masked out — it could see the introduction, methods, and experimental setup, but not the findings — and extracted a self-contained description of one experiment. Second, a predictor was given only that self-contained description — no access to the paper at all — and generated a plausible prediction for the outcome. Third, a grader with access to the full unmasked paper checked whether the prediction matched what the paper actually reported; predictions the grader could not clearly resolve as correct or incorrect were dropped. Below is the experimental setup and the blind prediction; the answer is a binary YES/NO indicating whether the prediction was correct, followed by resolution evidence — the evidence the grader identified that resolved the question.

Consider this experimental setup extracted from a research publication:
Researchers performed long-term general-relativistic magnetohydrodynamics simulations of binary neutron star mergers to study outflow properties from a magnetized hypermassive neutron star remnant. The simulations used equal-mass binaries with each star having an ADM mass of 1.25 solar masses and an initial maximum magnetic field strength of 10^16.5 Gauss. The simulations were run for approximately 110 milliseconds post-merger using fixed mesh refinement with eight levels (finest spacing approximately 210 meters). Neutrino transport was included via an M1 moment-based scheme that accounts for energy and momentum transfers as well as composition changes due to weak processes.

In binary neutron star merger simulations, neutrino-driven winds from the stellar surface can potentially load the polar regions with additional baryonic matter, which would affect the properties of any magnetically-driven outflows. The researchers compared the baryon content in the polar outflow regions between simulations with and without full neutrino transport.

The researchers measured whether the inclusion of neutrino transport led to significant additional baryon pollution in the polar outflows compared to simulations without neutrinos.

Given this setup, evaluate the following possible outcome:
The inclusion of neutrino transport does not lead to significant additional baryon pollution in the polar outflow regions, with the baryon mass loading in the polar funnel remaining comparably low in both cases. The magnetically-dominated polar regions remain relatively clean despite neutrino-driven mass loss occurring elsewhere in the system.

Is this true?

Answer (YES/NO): NO